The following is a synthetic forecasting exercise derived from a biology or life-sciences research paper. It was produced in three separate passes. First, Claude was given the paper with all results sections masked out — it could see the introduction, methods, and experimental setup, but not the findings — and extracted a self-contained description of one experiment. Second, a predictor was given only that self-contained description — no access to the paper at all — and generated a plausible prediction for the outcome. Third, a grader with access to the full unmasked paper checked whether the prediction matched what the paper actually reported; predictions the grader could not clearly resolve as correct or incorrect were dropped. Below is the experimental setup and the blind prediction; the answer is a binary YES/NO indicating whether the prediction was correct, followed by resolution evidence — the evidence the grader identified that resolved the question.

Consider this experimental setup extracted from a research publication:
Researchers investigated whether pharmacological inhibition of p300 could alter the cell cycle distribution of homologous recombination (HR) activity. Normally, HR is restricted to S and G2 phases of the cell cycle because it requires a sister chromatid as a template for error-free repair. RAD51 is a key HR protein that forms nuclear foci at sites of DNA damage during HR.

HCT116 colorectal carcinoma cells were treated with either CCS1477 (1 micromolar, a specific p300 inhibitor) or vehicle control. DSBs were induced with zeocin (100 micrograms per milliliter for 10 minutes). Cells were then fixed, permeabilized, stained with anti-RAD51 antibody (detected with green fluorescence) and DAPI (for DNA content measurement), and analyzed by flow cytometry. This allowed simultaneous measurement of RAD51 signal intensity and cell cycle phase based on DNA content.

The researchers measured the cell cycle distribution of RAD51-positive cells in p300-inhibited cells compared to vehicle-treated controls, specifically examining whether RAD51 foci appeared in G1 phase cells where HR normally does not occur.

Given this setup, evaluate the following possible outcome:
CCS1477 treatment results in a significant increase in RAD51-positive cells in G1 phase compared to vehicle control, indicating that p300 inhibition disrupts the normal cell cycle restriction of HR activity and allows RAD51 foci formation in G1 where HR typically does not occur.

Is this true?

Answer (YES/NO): YES